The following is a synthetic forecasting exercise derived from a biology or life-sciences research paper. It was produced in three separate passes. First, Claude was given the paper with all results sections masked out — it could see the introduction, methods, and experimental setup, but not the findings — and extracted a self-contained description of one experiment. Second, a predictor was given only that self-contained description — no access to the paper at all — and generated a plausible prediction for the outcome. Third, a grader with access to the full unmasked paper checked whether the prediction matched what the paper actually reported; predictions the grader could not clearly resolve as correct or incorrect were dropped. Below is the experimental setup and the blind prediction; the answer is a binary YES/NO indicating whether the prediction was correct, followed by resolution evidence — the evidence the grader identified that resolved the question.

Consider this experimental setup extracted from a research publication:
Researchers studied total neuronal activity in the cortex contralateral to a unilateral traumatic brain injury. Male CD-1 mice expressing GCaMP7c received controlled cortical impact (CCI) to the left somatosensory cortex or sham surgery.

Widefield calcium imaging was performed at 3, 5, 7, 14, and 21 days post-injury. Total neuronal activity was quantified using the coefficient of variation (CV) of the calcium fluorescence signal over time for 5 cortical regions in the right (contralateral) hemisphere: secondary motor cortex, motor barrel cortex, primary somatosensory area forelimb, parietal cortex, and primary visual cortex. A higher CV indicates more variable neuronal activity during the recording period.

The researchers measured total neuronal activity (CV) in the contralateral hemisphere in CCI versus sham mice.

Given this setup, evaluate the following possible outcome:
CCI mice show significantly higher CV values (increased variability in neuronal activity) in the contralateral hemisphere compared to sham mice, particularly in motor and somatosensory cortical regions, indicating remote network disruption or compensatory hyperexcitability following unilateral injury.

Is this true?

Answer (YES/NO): NO